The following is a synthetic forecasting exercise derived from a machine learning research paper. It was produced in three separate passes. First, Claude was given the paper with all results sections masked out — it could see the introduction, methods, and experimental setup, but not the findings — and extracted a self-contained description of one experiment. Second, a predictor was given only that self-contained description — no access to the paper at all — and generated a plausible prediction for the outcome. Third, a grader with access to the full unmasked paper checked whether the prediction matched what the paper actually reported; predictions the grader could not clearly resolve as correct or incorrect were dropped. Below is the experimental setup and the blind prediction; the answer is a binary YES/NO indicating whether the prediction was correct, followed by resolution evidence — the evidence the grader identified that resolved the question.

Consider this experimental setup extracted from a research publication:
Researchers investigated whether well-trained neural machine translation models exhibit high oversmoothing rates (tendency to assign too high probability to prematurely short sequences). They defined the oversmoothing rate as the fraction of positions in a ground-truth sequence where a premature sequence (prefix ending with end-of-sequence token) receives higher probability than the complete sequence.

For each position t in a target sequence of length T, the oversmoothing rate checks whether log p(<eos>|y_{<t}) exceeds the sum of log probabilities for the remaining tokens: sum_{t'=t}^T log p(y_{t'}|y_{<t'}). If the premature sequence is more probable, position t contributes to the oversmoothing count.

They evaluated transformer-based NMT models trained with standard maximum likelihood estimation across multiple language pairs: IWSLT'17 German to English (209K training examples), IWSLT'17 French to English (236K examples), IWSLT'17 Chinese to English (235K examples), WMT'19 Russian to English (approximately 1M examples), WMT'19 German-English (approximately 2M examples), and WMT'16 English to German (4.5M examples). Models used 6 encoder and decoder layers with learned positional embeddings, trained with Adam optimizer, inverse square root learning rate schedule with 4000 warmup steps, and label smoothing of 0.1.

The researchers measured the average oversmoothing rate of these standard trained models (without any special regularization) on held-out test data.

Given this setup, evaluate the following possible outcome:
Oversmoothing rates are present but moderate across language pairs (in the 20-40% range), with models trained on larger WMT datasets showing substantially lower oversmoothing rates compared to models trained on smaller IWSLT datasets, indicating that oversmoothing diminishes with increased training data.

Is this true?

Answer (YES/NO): NO